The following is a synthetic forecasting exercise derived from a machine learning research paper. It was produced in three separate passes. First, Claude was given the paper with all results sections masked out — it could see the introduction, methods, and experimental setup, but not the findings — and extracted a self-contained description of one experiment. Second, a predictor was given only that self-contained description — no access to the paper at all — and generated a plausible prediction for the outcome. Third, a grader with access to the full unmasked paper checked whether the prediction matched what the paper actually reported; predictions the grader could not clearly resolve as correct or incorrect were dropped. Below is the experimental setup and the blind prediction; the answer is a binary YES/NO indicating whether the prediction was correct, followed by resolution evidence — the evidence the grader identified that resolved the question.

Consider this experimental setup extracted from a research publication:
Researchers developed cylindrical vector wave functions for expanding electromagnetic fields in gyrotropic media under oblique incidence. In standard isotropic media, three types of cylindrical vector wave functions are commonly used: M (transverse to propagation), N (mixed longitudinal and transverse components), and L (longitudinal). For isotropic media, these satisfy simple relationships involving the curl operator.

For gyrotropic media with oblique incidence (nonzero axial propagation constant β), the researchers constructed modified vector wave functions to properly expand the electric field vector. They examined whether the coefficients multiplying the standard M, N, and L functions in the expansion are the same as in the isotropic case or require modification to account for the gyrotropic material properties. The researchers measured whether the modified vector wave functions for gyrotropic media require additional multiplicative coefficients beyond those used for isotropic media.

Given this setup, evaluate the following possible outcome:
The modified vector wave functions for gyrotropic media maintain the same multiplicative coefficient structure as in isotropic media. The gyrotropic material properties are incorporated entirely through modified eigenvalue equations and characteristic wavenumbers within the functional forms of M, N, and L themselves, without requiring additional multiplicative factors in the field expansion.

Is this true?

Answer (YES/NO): NO